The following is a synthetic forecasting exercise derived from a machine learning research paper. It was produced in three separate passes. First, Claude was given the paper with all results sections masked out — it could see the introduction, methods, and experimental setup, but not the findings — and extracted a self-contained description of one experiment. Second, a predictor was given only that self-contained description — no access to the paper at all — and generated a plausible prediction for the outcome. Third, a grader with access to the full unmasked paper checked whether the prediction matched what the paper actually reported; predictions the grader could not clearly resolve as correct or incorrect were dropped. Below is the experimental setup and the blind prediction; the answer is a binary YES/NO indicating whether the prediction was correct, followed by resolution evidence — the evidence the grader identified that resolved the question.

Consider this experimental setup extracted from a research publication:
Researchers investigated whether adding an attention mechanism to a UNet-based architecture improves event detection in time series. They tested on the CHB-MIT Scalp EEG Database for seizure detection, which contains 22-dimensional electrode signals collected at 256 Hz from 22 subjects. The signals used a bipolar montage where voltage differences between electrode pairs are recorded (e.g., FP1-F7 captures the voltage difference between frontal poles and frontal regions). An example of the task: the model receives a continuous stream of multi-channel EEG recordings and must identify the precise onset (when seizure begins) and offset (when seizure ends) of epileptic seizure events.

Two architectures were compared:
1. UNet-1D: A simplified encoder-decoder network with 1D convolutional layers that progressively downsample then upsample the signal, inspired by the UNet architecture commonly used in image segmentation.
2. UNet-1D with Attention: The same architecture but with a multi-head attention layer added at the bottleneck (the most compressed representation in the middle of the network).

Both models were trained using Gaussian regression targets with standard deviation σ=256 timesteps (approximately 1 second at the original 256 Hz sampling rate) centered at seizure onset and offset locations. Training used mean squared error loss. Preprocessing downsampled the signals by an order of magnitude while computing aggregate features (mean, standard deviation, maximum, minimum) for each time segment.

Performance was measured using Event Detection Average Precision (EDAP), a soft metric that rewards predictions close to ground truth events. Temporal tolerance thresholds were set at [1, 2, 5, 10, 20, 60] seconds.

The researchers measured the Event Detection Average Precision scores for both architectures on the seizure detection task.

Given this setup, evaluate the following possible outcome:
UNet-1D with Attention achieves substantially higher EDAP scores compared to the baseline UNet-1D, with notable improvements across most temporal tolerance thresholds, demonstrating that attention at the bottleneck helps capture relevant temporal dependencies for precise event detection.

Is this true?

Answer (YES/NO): NO